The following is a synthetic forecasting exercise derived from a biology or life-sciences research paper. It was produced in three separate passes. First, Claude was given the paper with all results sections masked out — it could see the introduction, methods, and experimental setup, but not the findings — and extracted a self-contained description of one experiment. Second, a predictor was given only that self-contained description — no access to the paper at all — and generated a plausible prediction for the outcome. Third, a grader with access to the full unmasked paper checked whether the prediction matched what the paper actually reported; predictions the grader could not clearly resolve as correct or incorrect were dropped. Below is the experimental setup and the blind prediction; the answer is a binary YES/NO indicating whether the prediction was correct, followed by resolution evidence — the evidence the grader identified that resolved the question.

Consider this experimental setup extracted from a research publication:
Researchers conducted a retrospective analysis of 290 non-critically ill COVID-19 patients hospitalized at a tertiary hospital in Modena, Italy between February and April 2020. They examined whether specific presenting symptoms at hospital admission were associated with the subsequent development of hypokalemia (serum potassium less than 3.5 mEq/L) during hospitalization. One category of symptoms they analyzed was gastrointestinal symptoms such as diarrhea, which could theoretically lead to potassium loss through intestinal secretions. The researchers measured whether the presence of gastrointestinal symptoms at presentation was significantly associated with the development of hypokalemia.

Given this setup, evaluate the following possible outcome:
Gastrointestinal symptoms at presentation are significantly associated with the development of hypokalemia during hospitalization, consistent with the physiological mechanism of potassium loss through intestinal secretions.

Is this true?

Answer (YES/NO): NO